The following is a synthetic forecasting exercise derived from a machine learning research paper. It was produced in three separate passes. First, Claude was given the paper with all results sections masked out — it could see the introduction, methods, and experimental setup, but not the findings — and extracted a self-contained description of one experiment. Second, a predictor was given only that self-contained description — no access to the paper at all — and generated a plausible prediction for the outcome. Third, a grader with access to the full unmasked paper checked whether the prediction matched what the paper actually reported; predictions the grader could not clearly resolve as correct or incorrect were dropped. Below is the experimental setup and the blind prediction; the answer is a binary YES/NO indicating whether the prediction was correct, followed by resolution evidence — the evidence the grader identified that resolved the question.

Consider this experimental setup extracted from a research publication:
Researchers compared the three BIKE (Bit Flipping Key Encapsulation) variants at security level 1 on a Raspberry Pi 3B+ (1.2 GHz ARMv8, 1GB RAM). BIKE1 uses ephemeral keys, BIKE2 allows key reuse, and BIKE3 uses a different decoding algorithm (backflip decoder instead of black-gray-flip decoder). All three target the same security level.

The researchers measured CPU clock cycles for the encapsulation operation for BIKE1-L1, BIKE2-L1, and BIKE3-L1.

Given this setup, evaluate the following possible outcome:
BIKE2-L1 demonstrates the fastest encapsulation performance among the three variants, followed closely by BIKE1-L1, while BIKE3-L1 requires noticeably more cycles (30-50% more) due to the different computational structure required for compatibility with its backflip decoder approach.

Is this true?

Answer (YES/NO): NO